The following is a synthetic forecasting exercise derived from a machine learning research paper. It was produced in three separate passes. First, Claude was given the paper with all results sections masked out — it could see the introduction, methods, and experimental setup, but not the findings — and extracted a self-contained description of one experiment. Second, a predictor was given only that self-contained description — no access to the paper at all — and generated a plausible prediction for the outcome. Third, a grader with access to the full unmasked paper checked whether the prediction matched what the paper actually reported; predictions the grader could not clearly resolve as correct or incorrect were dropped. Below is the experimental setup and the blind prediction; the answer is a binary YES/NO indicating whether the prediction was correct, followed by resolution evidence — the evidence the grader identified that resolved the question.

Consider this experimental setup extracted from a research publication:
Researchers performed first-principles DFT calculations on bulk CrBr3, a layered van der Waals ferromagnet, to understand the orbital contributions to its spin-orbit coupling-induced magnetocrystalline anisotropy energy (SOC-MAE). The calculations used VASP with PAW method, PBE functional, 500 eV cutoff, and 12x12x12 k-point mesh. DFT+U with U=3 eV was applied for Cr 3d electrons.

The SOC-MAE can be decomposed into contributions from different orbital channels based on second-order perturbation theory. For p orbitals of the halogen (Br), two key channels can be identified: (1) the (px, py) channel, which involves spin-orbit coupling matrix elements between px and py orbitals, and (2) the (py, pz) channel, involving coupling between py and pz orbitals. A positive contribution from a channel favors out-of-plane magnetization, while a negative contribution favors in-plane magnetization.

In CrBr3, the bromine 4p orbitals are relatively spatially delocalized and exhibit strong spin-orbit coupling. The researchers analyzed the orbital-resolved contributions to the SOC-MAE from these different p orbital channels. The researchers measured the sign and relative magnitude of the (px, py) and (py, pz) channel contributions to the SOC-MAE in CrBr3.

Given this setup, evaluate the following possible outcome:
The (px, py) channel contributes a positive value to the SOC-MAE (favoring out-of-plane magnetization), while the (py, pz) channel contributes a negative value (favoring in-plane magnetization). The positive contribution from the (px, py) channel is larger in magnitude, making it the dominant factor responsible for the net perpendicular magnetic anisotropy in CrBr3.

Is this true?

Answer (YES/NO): YES